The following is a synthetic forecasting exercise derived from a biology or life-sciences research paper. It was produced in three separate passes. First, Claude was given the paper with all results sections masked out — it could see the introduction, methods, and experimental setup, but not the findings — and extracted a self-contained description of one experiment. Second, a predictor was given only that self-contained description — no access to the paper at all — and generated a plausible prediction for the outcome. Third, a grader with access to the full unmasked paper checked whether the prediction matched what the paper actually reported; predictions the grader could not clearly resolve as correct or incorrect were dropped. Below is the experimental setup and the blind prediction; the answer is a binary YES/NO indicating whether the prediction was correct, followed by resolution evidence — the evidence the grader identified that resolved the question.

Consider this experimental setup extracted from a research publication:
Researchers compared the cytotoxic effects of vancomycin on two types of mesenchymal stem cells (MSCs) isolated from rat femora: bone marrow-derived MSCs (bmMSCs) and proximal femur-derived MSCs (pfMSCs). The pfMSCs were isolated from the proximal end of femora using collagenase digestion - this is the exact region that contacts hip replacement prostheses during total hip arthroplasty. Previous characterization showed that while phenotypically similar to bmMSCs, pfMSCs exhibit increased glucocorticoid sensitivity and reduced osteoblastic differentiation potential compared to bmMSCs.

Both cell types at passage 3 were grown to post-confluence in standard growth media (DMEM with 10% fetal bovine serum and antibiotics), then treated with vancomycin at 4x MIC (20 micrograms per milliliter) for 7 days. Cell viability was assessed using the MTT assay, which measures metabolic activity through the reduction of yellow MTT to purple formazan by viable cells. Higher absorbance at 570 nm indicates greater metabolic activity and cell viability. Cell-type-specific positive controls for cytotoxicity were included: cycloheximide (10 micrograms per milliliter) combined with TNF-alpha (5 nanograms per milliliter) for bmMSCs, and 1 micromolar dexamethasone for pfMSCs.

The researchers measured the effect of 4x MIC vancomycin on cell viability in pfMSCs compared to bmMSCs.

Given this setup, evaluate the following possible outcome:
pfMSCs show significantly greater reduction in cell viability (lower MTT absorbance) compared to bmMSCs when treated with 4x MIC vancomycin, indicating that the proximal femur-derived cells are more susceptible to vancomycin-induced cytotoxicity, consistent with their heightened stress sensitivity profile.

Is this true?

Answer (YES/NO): NO